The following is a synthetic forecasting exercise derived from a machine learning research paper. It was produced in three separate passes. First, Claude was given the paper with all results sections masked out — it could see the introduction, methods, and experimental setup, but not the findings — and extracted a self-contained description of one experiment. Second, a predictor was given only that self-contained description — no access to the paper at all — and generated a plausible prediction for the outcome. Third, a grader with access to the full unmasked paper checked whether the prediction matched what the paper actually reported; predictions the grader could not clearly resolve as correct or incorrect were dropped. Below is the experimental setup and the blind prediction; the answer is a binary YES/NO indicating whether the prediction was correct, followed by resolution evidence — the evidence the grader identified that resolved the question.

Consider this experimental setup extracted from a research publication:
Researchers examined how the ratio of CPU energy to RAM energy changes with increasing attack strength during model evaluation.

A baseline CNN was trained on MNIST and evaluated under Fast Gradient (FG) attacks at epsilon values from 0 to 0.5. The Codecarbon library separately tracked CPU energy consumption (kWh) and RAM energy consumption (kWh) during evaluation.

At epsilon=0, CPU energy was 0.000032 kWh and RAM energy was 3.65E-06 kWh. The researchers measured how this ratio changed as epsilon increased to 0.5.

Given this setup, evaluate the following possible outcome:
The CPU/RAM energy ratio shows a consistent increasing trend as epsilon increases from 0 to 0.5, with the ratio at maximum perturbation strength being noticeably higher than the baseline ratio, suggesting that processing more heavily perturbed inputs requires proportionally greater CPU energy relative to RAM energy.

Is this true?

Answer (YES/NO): NO